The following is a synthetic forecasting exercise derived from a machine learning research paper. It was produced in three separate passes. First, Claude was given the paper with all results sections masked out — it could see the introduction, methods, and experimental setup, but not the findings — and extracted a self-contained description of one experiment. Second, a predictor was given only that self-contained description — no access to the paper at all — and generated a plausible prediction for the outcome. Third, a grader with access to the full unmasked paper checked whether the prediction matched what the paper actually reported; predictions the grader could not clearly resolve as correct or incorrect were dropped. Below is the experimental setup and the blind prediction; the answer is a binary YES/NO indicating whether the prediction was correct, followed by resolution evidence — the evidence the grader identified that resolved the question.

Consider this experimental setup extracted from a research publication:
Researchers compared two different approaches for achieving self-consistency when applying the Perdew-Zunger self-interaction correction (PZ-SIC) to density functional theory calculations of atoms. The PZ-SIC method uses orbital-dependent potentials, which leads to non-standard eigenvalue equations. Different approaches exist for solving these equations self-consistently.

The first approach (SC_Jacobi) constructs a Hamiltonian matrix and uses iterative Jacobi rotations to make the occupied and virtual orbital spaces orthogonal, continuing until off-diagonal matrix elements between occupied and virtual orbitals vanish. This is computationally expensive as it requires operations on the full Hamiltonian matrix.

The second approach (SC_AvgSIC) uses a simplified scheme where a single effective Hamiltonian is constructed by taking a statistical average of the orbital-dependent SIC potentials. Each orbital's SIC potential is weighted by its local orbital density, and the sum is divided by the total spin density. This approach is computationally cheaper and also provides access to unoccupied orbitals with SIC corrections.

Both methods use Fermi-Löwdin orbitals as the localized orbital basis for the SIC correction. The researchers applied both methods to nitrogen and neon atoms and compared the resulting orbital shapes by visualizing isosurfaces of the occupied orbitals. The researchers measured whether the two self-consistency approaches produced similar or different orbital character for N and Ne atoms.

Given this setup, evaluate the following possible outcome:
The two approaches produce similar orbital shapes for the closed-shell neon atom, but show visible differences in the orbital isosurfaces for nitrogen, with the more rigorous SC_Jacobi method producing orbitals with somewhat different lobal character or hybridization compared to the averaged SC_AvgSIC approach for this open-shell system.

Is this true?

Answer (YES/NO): NO